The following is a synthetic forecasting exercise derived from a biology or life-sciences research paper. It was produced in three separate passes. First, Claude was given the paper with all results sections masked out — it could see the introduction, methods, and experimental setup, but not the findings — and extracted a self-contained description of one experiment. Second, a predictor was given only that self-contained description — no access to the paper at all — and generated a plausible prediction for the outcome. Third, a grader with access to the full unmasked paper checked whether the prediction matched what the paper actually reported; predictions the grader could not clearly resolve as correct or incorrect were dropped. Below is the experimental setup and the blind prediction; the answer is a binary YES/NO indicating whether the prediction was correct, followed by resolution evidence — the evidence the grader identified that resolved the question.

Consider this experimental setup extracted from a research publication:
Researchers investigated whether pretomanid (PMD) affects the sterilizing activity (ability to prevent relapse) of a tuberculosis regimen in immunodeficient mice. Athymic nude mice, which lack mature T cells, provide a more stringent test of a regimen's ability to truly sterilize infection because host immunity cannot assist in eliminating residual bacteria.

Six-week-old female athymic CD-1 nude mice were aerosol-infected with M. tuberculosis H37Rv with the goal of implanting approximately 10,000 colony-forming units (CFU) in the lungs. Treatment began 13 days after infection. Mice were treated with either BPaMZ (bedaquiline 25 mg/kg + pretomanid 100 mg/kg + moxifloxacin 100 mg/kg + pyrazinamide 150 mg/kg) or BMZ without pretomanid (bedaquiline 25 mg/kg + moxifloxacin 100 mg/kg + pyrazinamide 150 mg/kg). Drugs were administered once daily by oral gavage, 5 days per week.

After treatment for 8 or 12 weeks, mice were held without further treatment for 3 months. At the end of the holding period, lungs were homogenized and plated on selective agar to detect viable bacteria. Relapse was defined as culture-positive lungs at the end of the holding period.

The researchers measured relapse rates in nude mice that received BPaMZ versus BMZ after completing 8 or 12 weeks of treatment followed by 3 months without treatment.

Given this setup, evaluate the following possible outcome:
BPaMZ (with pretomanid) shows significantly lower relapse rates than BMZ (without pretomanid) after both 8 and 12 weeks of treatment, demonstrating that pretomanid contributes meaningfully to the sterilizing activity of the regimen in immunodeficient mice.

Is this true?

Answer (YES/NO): NO